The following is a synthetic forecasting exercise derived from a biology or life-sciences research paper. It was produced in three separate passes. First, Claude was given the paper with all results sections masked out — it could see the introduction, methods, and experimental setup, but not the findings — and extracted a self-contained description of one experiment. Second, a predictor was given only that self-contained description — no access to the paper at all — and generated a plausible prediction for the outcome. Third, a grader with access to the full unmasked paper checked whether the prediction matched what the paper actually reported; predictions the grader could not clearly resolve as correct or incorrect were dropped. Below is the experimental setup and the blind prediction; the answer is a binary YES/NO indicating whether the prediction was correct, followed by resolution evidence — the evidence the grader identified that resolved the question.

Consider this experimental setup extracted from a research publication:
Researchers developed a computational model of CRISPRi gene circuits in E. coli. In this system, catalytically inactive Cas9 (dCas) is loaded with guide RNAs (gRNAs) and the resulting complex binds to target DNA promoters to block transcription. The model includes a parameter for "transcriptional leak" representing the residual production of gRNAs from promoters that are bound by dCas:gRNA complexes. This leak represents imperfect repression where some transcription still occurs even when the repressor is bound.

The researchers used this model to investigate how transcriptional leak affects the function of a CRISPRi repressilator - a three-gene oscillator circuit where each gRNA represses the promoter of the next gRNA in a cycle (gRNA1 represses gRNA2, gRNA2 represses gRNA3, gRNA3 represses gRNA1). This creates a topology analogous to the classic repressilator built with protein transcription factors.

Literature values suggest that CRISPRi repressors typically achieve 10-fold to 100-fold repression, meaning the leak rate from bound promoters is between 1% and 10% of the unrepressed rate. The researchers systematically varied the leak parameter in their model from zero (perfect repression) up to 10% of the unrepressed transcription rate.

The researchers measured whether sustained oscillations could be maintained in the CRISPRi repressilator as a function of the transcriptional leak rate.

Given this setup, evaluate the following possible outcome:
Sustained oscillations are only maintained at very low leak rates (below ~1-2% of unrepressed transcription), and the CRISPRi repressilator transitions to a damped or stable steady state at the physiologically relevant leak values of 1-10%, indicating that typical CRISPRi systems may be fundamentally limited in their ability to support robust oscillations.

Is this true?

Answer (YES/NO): YES